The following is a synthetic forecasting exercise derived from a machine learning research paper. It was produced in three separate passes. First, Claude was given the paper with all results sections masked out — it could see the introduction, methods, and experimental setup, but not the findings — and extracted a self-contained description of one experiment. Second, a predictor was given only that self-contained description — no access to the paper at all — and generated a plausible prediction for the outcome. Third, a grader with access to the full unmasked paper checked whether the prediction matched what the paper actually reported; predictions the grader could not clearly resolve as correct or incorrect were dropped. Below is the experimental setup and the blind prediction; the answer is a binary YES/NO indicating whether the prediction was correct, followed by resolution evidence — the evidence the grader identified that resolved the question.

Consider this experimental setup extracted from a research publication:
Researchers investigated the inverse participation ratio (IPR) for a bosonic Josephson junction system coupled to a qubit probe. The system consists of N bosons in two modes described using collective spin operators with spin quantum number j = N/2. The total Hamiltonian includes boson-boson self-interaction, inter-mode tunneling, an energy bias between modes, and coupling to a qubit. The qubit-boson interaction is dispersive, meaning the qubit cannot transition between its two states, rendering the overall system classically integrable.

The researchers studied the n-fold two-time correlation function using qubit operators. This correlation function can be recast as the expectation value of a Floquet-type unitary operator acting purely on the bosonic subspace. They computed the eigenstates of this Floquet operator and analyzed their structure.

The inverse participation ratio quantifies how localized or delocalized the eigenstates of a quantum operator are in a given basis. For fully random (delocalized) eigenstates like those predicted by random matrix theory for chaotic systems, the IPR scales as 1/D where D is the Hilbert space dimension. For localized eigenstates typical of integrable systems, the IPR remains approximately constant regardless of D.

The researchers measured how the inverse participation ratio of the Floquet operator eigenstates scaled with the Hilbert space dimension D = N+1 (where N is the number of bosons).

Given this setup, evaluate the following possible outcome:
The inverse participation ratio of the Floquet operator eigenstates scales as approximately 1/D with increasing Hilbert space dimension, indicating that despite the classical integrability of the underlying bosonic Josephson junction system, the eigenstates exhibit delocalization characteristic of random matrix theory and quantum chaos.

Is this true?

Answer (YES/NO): YES